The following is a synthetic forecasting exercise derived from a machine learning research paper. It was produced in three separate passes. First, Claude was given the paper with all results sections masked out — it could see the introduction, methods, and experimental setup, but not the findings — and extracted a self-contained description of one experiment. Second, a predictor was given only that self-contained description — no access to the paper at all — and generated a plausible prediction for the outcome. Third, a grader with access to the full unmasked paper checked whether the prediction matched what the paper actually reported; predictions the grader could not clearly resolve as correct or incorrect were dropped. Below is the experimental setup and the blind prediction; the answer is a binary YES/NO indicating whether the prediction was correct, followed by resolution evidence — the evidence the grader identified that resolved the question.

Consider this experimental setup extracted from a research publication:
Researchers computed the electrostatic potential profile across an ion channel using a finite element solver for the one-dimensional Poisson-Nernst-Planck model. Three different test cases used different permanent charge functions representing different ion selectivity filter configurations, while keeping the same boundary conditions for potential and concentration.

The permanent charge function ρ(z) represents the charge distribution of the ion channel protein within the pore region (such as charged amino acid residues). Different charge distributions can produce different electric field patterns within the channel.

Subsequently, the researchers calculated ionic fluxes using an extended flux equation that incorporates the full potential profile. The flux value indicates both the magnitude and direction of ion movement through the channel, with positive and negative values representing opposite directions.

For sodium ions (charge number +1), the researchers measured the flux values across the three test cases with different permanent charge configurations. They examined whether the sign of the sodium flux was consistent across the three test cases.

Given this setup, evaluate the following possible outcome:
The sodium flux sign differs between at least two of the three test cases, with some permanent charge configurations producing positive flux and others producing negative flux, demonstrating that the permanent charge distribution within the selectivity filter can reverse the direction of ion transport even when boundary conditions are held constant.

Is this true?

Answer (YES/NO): NO